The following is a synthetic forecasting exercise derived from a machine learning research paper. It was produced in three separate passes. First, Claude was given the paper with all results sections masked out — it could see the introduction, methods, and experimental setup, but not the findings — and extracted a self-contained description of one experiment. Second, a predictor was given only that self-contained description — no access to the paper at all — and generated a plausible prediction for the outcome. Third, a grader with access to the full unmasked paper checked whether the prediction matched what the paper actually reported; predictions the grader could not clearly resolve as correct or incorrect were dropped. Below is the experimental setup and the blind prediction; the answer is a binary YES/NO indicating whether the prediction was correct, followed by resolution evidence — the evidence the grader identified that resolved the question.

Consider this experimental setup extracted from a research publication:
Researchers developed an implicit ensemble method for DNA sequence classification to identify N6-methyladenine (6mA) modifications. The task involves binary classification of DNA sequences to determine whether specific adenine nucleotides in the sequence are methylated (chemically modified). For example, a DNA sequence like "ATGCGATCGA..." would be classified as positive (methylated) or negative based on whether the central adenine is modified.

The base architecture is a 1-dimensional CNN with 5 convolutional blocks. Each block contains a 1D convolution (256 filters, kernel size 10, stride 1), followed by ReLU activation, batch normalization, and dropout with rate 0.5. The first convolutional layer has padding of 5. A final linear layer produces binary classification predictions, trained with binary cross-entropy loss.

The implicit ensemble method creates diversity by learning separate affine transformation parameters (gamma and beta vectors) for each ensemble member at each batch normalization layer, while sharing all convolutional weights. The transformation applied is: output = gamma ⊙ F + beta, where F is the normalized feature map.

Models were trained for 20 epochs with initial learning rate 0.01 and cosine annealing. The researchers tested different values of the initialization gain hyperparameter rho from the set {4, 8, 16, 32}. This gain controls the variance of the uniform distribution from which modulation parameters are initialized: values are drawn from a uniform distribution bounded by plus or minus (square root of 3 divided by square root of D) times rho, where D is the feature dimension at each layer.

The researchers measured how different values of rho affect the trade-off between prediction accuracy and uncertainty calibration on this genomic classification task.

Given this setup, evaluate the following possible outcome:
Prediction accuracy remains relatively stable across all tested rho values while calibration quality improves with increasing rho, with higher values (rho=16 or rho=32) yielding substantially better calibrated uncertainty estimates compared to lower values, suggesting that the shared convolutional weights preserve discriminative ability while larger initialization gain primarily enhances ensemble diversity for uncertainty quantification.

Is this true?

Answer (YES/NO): YES